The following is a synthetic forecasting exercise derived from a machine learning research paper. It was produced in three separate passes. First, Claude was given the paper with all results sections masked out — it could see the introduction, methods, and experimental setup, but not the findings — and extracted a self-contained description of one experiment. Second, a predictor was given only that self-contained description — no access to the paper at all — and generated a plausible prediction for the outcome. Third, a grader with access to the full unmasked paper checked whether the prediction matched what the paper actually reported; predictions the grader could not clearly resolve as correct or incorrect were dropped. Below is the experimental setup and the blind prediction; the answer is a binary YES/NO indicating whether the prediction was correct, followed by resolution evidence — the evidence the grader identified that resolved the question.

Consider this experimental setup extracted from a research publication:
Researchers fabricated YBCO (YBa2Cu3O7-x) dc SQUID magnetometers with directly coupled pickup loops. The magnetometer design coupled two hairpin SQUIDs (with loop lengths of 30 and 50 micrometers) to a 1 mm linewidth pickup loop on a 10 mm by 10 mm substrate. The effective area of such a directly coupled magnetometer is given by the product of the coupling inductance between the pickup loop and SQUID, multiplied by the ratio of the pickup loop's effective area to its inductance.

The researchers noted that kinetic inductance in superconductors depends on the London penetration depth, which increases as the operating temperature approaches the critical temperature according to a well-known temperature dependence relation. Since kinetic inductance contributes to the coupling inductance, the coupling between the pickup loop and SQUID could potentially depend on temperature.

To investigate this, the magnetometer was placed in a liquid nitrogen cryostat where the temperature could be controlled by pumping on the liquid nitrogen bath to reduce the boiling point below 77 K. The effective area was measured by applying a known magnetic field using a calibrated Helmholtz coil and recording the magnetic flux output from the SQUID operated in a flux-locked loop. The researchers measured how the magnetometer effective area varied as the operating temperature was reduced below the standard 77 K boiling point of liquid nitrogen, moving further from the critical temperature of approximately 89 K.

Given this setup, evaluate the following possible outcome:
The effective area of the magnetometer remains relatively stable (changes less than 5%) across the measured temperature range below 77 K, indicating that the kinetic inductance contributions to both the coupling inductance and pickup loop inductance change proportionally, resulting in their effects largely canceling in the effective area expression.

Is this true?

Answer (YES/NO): NO